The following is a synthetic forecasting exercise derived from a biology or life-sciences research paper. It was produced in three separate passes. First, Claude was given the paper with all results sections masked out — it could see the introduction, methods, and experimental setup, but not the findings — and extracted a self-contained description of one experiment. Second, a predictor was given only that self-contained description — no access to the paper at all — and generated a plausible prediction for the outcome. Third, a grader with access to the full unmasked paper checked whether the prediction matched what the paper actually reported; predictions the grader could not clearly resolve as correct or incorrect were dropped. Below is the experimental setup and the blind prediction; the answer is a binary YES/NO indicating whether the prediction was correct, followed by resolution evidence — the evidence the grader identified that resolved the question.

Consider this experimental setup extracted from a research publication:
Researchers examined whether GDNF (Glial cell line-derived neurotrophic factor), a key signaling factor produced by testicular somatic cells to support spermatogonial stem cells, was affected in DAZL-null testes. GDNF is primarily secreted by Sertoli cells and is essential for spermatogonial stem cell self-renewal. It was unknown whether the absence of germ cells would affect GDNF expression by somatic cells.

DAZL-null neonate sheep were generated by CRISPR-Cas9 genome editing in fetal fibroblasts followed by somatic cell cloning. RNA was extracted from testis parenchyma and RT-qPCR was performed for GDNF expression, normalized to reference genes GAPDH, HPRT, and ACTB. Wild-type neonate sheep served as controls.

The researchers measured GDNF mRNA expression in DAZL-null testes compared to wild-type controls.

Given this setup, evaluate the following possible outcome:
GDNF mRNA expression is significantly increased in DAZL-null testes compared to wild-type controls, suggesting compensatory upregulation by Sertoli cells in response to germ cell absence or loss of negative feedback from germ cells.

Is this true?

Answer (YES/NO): NO